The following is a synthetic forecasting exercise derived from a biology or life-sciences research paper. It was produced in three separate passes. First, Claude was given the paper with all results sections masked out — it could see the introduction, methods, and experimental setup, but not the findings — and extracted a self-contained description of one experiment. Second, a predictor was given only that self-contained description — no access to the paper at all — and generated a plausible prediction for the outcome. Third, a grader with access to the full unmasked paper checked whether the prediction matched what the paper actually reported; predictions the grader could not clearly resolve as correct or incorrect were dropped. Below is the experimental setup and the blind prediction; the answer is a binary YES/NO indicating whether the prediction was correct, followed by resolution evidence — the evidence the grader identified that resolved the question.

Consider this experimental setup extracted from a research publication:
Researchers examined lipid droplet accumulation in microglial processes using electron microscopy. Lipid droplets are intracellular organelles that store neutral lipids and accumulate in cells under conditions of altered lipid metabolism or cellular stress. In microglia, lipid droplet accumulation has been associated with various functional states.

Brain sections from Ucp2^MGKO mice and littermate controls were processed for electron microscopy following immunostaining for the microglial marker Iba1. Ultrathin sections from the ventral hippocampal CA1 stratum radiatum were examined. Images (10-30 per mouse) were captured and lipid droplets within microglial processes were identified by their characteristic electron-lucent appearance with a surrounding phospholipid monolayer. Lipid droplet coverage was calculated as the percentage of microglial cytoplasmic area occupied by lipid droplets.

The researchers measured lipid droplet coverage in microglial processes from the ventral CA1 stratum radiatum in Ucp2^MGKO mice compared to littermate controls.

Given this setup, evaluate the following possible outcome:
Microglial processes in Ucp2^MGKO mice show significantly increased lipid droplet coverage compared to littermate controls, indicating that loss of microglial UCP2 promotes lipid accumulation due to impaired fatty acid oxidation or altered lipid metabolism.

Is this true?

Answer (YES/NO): YES